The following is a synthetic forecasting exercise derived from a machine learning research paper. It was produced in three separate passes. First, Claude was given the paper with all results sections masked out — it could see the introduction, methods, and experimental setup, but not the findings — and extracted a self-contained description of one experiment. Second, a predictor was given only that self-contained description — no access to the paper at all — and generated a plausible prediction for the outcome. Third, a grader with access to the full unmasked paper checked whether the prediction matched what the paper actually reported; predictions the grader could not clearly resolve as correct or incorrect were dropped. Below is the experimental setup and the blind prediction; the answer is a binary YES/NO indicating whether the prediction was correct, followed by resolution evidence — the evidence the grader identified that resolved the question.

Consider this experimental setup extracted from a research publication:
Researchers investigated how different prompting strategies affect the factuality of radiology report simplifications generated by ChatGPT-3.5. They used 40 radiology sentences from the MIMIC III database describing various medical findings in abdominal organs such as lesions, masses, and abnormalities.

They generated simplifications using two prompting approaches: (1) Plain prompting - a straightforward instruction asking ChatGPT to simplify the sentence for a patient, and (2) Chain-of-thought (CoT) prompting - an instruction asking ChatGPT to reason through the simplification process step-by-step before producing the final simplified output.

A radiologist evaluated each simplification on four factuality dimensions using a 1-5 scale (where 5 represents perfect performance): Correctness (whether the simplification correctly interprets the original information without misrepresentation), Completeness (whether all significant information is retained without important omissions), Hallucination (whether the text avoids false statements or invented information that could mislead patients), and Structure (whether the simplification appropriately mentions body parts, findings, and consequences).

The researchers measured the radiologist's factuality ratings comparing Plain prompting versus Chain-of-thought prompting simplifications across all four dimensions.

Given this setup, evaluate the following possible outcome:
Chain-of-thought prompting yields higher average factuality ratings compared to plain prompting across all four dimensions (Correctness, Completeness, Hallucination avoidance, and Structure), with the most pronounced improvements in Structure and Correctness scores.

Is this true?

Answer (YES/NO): NO